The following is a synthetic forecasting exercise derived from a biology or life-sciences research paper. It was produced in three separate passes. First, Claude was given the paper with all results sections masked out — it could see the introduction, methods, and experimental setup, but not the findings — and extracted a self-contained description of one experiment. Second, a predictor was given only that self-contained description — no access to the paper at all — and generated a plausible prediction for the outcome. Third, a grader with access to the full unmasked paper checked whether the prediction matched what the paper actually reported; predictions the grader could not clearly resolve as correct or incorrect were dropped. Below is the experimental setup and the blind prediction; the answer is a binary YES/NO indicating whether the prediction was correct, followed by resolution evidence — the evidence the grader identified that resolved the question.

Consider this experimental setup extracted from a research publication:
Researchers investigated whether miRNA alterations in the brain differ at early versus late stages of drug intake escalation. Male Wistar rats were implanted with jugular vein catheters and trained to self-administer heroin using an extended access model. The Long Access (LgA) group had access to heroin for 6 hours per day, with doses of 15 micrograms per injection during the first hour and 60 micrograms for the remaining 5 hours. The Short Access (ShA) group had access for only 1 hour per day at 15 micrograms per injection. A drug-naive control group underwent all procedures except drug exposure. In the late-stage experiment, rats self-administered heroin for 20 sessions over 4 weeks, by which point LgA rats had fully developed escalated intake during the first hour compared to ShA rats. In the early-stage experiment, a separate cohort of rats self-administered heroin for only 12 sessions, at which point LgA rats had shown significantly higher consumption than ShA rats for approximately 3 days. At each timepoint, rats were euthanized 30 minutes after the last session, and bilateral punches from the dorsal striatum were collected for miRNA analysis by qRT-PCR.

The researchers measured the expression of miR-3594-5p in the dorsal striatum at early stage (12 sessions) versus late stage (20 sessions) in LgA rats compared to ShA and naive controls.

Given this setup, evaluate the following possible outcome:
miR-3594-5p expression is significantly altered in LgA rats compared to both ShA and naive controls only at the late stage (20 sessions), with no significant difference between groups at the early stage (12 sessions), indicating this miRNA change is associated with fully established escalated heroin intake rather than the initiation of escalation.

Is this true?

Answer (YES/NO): YES